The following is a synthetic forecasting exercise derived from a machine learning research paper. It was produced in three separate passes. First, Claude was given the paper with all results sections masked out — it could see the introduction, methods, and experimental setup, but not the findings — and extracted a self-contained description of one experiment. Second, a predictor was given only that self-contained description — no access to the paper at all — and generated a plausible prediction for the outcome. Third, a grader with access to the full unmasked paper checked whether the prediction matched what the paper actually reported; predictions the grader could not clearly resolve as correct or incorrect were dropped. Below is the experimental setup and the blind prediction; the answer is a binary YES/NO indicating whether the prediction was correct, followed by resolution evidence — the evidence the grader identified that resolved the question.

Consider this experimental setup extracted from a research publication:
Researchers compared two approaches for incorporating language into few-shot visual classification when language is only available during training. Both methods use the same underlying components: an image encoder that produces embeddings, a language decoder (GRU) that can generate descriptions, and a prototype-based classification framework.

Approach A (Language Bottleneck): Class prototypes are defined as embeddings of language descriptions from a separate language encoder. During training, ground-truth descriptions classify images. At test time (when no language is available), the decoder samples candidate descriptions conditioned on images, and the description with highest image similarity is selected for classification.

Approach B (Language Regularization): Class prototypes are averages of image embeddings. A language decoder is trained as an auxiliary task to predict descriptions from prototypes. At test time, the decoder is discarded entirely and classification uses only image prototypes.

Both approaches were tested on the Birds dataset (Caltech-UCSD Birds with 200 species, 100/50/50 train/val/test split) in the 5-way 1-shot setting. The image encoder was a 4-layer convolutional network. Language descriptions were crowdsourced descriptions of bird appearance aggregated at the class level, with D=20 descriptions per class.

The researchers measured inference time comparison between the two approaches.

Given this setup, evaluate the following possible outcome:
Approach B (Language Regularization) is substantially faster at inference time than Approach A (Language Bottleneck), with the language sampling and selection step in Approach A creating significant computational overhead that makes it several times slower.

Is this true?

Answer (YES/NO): NO